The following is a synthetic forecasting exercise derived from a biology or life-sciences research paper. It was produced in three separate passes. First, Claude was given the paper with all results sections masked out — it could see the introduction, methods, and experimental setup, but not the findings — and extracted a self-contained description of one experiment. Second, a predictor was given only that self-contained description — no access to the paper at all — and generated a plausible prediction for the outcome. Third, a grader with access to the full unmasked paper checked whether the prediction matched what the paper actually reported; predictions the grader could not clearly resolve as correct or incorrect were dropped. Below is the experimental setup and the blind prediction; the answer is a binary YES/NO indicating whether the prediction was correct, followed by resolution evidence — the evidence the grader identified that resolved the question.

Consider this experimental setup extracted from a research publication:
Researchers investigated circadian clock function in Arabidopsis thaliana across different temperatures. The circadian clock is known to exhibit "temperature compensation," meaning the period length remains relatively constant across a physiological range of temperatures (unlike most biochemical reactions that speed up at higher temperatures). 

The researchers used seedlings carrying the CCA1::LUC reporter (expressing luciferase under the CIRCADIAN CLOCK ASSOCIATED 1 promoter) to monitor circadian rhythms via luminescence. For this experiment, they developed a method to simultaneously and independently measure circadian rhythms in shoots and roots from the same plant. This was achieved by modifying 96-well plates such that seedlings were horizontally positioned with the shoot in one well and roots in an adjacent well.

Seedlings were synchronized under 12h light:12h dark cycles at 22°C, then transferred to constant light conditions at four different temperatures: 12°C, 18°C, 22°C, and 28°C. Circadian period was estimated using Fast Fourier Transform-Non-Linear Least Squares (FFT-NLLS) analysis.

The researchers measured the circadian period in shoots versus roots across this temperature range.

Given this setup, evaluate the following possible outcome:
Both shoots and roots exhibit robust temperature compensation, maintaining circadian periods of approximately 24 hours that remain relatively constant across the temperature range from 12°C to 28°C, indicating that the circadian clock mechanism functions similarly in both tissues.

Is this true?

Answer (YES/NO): NO